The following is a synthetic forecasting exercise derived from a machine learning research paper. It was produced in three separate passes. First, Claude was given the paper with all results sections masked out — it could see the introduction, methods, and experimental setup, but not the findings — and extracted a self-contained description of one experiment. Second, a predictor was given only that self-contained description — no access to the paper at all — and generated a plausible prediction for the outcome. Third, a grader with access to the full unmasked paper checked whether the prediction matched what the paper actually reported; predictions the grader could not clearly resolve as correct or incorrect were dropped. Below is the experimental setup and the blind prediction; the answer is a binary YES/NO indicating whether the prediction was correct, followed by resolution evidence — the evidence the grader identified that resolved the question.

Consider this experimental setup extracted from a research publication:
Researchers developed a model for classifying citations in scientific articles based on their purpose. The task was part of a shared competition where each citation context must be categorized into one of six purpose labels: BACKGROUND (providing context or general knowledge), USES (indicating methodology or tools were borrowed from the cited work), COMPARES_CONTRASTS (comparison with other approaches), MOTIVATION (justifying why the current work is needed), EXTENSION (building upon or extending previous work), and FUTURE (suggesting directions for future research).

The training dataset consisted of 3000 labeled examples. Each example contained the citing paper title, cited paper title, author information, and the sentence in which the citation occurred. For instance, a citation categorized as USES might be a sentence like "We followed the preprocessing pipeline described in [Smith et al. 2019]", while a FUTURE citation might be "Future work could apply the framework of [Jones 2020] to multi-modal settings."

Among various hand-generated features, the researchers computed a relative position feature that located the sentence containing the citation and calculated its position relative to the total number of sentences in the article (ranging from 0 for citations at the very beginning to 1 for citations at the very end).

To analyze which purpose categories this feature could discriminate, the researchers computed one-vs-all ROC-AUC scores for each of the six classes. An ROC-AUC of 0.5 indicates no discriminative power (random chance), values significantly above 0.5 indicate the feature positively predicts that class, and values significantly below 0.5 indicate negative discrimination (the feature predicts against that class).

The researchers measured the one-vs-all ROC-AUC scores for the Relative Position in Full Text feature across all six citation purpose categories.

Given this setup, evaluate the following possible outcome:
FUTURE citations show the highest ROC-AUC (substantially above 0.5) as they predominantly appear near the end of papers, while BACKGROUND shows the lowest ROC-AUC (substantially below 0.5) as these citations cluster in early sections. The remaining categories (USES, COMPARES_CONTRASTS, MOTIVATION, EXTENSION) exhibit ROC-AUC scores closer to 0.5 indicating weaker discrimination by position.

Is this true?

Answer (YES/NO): NO